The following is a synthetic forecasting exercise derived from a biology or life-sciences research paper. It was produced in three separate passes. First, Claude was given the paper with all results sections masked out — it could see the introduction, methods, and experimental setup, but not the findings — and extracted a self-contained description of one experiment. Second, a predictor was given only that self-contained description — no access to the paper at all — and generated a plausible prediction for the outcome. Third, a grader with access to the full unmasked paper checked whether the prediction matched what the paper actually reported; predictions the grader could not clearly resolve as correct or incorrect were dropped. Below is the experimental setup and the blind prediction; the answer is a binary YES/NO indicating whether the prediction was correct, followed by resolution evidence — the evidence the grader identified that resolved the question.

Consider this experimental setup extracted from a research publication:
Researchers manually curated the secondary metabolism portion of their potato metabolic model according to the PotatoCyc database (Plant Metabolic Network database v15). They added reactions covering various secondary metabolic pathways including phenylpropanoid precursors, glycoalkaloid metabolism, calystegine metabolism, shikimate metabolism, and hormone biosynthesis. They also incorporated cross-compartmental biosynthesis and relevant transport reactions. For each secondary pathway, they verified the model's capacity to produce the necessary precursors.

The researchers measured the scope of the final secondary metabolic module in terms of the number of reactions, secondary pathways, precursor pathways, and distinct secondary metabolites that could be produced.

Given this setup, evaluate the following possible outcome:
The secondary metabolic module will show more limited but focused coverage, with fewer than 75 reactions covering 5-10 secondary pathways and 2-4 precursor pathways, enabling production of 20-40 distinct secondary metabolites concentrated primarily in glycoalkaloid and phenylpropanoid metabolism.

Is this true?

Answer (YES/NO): NO